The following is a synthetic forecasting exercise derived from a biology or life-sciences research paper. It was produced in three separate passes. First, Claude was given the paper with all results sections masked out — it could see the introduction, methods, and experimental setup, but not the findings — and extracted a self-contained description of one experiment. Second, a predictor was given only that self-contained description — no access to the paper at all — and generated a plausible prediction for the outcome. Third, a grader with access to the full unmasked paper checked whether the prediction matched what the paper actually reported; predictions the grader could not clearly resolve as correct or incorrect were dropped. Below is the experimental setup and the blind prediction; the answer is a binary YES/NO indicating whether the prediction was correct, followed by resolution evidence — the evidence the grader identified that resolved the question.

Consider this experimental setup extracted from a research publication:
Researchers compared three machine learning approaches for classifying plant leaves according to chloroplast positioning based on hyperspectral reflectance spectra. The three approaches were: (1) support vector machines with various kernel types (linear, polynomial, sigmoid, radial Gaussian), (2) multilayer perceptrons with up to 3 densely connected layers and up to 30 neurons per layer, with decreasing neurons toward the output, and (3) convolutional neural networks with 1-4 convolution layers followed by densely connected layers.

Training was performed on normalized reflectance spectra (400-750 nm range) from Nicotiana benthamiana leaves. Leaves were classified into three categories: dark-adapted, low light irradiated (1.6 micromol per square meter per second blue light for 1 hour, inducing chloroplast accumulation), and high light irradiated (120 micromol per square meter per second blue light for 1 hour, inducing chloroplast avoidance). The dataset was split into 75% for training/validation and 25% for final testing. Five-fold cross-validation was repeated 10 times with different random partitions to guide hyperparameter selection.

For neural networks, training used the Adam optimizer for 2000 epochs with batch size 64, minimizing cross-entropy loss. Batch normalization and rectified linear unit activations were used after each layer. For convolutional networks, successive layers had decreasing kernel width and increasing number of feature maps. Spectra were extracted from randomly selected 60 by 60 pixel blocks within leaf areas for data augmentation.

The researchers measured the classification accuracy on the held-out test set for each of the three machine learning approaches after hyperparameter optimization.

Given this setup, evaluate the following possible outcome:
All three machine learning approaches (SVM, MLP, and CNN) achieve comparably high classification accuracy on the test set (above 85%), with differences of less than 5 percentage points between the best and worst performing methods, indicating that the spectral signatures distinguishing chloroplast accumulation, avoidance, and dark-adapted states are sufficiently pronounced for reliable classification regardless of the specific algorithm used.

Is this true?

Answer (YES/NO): NO